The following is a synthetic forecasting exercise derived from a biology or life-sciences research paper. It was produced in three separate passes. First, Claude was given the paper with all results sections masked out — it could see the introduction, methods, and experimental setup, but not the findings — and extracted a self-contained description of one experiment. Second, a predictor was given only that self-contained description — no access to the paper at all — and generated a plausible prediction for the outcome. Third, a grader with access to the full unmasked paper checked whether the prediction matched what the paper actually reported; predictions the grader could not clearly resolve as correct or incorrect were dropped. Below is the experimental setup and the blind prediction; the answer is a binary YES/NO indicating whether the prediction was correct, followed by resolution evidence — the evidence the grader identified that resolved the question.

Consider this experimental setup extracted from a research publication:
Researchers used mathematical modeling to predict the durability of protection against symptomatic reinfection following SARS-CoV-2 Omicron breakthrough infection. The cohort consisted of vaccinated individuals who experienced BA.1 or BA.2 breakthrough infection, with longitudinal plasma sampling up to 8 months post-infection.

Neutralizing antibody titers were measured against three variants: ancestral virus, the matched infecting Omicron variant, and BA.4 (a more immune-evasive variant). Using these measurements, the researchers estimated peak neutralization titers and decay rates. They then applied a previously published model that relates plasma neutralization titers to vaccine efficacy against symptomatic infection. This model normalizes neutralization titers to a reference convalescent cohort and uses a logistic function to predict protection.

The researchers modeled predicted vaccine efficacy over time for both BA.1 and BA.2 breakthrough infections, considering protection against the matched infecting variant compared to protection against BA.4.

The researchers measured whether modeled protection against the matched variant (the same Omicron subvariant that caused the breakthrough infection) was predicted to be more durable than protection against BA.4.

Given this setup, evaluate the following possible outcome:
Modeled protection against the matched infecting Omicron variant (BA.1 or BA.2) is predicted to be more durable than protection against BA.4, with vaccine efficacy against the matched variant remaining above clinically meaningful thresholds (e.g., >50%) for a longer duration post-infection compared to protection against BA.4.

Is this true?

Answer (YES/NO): YES